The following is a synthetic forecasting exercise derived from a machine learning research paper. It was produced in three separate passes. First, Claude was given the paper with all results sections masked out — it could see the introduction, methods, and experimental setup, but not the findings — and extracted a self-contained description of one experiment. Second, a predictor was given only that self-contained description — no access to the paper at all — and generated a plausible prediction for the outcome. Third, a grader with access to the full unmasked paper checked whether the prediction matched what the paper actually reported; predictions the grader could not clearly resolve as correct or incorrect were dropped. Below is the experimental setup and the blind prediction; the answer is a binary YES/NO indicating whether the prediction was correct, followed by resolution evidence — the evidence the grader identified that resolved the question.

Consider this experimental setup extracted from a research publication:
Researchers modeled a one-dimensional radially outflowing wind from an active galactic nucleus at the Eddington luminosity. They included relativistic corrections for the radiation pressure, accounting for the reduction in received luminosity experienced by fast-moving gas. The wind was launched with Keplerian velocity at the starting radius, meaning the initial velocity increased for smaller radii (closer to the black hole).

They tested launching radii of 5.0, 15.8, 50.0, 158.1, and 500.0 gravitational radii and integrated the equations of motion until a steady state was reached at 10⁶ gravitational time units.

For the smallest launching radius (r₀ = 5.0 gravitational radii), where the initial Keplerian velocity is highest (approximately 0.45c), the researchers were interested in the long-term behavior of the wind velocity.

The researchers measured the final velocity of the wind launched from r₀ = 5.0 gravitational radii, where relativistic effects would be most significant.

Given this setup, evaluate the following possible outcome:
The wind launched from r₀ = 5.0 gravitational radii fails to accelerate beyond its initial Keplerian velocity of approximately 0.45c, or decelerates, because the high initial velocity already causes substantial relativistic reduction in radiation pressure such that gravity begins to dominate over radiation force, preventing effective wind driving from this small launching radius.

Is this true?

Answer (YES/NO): YES